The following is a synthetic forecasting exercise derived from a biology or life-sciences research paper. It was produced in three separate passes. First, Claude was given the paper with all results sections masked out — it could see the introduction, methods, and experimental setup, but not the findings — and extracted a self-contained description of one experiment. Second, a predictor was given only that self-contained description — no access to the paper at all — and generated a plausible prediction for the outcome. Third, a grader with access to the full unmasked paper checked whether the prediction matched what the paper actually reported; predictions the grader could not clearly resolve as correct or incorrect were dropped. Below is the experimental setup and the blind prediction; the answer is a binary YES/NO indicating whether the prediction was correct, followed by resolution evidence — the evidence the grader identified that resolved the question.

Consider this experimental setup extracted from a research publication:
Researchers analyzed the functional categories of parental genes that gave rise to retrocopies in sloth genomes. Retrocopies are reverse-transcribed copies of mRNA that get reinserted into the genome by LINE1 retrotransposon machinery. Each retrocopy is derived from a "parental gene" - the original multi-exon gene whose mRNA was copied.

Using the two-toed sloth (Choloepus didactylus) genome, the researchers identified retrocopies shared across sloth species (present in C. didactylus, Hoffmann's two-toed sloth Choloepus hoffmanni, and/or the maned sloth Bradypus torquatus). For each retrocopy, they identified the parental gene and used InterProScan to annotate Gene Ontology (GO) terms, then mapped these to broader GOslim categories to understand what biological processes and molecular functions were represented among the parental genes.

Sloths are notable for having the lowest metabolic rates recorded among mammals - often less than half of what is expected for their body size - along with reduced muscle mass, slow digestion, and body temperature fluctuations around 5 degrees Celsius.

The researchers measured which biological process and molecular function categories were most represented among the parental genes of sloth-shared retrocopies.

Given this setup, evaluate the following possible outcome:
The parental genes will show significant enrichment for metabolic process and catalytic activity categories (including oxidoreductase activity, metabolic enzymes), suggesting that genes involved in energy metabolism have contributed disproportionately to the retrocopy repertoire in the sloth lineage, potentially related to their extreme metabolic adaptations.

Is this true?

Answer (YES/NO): YES